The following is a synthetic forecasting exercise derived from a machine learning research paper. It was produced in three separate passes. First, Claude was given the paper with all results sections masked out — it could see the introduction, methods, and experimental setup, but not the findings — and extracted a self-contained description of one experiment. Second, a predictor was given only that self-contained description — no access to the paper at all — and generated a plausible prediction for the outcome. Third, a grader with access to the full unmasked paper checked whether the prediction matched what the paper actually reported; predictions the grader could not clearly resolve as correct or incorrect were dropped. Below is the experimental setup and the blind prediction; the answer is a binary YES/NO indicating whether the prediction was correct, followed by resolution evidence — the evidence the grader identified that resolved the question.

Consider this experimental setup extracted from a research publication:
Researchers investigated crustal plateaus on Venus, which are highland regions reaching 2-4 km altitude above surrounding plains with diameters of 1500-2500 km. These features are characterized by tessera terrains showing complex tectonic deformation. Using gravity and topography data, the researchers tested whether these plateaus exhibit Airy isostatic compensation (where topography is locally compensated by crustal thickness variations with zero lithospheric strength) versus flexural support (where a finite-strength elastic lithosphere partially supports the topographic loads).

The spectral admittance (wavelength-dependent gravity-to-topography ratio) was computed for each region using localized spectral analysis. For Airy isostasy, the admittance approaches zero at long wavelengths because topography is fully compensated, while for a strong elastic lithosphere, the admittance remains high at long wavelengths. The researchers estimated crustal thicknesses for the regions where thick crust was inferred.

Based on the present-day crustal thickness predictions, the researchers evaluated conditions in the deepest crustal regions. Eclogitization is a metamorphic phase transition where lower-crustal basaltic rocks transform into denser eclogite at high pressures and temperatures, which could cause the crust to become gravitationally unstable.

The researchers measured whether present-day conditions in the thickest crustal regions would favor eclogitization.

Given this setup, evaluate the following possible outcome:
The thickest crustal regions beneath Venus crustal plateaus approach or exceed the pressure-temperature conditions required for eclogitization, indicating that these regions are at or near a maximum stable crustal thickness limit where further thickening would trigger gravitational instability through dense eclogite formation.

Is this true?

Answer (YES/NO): YES